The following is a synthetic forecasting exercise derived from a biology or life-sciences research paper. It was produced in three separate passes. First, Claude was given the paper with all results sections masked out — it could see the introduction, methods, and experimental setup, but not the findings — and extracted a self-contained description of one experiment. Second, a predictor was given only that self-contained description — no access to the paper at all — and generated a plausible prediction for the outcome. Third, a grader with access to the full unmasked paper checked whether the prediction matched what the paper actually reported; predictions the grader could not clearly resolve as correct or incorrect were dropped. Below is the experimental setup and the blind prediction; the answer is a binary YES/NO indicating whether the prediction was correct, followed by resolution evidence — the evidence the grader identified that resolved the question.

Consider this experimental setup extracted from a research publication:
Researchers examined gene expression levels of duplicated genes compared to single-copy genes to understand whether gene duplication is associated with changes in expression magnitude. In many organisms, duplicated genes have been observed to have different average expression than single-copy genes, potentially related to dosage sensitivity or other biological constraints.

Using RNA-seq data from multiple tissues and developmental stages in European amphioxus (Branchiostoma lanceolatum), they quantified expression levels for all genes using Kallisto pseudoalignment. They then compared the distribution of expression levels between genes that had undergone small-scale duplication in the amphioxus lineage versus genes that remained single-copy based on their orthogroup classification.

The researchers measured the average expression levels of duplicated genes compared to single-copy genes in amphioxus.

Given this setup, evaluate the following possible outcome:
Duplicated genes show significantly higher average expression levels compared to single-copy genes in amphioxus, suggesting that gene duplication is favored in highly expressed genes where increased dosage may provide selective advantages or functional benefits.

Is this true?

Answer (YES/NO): NO